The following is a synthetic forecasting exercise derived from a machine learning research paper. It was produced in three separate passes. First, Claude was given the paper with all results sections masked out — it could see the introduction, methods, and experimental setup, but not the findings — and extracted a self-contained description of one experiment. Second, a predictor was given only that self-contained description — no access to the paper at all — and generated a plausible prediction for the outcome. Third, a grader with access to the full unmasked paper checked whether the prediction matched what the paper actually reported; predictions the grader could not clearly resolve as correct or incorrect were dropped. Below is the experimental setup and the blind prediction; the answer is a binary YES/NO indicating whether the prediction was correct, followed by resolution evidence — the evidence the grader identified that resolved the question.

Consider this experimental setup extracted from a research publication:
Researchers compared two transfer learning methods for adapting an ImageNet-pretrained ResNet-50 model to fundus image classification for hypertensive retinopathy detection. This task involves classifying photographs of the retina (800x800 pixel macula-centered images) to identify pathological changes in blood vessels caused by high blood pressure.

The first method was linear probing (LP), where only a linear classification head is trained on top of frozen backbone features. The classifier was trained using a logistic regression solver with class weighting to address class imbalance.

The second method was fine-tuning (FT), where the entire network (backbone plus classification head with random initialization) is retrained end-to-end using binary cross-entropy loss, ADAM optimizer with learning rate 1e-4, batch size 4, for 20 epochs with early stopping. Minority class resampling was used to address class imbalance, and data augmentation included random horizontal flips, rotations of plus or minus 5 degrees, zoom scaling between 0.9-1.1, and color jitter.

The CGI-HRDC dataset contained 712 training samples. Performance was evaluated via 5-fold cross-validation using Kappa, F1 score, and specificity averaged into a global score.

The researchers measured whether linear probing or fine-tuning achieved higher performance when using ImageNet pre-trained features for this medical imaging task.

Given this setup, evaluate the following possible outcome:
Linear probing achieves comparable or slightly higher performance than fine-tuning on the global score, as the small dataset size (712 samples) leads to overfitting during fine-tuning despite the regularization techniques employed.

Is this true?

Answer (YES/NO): NO